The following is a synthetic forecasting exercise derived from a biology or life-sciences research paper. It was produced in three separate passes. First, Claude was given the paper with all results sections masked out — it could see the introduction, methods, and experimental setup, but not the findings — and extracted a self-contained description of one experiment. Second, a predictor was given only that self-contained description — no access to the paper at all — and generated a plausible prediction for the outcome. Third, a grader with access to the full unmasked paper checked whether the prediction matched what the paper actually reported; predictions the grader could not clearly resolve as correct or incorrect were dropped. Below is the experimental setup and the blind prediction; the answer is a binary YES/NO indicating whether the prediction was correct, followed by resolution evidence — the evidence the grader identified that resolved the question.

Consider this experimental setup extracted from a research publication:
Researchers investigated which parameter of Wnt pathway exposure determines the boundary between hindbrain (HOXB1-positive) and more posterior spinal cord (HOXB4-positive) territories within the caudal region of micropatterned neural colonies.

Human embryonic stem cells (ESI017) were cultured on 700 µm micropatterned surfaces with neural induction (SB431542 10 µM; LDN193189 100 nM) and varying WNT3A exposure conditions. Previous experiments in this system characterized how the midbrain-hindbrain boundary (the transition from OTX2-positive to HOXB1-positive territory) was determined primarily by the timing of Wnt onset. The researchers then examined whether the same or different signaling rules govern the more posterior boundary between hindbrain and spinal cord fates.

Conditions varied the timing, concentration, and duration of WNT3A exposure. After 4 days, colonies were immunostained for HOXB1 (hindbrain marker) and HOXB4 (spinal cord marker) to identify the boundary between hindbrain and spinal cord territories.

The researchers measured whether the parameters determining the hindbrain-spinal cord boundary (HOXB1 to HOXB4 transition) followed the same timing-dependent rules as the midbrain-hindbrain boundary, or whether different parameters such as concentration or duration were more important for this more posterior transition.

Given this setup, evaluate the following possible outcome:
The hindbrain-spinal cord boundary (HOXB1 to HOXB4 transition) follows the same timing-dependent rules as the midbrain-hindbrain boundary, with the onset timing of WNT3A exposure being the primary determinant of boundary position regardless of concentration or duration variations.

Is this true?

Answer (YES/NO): NO